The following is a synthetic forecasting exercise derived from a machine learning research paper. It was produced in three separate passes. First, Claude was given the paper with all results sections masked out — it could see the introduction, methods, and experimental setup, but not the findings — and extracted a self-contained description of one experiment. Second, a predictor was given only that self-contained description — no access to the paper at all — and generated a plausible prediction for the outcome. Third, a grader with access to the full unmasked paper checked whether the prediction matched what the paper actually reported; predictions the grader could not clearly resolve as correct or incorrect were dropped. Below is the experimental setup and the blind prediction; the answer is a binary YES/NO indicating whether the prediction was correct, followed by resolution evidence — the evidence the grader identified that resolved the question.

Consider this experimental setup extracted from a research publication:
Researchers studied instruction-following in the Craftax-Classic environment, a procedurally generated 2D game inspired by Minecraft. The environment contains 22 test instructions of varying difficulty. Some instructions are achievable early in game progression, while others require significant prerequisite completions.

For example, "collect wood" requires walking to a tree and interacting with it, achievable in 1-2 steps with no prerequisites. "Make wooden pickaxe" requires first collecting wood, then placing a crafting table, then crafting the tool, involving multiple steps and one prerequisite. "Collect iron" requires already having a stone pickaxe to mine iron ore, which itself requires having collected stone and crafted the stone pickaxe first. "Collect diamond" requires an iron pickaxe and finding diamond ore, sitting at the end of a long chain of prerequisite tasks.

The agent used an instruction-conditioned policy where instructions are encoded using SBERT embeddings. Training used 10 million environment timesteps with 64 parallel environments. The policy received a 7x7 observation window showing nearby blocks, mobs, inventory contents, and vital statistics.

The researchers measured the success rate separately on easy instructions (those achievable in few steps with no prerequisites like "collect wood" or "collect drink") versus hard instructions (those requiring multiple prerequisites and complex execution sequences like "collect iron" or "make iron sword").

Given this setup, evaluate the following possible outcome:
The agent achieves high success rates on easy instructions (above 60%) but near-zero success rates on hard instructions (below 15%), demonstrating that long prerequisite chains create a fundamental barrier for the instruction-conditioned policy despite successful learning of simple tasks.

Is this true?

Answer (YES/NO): NO